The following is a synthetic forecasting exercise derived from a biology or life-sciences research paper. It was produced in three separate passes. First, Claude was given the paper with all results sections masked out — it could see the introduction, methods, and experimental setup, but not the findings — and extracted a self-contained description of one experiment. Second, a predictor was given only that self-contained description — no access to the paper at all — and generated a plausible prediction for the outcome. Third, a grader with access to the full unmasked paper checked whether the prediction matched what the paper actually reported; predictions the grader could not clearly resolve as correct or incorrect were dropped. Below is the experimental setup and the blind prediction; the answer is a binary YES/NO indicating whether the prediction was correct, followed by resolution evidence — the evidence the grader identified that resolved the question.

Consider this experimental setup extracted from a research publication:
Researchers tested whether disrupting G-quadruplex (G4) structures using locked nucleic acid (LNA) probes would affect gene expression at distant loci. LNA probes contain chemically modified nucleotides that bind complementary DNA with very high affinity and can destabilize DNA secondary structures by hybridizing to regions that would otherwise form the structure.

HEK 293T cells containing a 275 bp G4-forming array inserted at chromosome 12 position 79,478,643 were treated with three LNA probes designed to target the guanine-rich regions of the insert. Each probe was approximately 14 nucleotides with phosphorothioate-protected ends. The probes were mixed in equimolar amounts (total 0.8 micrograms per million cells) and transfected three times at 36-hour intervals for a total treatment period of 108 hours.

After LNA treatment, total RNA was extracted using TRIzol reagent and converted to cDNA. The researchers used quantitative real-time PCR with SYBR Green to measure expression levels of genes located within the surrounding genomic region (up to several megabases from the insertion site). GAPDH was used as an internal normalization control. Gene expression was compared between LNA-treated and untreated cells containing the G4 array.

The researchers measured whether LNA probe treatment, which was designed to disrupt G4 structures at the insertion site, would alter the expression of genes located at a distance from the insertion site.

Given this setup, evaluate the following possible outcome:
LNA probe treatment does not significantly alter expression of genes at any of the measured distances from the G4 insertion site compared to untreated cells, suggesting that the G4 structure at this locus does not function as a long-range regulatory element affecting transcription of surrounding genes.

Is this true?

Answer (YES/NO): NO